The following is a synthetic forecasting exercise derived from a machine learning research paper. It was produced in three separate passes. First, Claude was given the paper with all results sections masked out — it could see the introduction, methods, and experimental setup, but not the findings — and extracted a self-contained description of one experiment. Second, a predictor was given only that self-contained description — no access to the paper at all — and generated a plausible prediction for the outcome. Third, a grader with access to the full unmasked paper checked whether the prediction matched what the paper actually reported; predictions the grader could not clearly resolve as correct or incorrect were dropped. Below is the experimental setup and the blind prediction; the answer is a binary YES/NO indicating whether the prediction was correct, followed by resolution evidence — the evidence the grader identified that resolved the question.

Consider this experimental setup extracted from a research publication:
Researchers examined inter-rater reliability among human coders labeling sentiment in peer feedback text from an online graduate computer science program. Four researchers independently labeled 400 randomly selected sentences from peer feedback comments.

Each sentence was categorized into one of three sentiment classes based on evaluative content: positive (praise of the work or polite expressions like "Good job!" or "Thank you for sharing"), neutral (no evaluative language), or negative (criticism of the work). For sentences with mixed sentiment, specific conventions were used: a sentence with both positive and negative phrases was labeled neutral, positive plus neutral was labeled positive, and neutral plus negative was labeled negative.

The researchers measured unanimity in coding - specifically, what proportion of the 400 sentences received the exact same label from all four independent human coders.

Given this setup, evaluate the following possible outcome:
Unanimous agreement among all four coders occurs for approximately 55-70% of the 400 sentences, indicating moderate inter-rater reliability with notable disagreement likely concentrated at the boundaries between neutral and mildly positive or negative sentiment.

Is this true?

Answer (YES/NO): YES